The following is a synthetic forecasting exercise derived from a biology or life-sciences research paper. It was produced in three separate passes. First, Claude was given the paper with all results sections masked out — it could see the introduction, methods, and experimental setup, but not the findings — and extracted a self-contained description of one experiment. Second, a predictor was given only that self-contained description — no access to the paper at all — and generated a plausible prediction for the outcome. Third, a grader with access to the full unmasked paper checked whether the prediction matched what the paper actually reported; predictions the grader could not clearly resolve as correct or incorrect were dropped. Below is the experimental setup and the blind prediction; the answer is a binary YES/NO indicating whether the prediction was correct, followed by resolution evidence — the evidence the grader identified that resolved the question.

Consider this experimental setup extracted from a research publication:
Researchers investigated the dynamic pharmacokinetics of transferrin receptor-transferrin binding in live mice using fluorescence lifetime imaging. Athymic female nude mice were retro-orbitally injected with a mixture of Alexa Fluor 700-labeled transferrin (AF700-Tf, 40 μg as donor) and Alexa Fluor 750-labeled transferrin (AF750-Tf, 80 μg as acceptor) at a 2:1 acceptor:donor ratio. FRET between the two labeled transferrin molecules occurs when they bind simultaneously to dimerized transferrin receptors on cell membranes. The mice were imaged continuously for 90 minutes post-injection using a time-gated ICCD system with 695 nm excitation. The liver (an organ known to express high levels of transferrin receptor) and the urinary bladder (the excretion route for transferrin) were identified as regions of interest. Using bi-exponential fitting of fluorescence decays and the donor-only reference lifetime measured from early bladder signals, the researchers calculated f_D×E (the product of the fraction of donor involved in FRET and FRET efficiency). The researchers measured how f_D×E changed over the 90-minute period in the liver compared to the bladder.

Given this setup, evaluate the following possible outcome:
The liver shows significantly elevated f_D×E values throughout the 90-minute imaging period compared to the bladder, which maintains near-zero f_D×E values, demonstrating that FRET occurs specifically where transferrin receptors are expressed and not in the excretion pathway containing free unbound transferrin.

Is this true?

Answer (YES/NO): YES